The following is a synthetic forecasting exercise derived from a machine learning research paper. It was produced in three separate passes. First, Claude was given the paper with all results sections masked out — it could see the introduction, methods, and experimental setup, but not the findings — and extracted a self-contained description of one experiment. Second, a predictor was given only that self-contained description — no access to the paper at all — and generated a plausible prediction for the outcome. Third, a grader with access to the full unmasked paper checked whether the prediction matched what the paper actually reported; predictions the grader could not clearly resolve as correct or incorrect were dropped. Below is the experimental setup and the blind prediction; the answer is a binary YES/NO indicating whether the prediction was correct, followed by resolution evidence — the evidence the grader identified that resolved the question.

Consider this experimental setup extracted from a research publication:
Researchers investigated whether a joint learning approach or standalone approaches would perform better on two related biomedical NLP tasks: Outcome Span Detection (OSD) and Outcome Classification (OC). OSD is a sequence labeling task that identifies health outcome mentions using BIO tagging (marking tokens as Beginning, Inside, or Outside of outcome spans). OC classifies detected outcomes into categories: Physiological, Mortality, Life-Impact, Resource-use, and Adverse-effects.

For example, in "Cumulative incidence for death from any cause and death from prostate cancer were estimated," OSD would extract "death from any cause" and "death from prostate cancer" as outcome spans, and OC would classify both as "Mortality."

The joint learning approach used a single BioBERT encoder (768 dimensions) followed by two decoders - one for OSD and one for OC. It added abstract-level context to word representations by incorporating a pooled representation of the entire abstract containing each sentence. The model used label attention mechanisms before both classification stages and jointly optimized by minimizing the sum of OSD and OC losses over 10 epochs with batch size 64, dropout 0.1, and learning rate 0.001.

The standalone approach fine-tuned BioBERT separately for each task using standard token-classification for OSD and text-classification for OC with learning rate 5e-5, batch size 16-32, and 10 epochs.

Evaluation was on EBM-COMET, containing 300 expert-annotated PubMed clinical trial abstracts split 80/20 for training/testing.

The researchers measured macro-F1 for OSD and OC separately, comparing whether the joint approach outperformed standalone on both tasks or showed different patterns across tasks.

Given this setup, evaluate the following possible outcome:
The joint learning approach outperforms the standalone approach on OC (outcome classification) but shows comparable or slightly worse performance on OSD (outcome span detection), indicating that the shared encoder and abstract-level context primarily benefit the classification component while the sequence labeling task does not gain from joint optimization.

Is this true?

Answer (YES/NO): NO